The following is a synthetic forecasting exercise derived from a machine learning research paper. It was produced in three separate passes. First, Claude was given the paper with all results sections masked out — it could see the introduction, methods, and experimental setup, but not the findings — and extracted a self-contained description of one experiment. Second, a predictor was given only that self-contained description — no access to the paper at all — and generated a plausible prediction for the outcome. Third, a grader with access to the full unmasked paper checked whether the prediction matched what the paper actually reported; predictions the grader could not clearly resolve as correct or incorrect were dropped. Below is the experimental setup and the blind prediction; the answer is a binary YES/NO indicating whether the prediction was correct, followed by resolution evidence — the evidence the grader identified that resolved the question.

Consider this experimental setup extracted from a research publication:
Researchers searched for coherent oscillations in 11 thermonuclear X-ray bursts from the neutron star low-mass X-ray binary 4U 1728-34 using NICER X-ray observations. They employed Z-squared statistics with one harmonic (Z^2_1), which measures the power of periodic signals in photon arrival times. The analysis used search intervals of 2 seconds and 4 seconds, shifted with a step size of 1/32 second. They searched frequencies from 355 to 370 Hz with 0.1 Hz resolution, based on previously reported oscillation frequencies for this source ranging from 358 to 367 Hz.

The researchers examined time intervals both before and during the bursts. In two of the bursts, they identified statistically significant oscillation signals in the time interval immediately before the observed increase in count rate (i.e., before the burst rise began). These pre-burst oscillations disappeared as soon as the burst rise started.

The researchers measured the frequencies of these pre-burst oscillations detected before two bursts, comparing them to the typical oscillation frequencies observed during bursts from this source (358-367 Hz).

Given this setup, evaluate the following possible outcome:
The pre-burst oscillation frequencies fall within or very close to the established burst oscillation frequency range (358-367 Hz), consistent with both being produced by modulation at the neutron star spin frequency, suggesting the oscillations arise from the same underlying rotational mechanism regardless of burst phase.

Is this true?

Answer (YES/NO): NO